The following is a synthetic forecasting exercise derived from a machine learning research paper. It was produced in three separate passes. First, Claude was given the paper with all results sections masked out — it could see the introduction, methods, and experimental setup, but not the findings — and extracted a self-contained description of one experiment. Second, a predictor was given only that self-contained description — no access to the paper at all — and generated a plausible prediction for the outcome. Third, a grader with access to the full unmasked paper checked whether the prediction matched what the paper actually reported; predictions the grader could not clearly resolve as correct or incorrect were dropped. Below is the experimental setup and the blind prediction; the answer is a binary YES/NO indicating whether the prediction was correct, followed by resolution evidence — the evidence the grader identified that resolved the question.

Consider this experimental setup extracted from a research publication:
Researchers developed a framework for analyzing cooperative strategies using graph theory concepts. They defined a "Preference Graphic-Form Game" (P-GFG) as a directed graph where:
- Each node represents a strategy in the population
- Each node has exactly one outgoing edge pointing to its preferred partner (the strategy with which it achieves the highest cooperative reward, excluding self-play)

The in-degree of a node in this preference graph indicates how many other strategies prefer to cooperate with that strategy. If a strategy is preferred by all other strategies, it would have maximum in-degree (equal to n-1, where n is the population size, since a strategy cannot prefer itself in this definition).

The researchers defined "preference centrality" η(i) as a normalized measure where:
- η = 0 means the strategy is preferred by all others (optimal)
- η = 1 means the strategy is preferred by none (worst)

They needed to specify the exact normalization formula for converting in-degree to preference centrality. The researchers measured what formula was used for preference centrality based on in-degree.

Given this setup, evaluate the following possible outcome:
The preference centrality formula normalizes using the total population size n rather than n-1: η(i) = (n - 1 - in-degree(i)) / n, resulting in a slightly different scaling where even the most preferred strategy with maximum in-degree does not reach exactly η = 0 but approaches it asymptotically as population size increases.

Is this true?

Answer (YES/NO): NO